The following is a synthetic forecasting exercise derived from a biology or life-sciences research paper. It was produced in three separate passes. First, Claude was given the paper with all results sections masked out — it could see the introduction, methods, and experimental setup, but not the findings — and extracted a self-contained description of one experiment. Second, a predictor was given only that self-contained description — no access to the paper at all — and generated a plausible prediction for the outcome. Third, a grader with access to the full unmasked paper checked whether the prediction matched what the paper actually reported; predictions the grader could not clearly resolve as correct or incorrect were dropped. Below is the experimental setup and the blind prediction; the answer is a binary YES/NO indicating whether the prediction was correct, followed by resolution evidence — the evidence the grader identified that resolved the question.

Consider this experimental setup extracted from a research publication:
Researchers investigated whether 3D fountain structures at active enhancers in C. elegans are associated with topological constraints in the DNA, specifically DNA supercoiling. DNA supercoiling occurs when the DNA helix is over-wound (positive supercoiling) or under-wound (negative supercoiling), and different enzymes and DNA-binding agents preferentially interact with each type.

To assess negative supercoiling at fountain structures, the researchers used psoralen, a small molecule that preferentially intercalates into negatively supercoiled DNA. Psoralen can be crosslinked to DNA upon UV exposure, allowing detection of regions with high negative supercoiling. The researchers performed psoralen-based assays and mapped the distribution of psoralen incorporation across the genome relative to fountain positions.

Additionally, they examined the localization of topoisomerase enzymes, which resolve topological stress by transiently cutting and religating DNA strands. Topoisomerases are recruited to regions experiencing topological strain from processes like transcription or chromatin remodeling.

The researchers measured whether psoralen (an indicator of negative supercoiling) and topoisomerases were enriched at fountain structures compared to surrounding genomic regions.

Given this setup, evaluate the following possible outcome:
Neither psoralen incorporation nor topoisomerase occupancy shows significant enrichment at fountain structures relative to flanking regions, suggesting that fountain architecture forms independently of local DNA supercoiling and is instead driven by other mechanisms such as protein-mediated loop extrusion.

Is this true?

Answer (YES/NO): NO